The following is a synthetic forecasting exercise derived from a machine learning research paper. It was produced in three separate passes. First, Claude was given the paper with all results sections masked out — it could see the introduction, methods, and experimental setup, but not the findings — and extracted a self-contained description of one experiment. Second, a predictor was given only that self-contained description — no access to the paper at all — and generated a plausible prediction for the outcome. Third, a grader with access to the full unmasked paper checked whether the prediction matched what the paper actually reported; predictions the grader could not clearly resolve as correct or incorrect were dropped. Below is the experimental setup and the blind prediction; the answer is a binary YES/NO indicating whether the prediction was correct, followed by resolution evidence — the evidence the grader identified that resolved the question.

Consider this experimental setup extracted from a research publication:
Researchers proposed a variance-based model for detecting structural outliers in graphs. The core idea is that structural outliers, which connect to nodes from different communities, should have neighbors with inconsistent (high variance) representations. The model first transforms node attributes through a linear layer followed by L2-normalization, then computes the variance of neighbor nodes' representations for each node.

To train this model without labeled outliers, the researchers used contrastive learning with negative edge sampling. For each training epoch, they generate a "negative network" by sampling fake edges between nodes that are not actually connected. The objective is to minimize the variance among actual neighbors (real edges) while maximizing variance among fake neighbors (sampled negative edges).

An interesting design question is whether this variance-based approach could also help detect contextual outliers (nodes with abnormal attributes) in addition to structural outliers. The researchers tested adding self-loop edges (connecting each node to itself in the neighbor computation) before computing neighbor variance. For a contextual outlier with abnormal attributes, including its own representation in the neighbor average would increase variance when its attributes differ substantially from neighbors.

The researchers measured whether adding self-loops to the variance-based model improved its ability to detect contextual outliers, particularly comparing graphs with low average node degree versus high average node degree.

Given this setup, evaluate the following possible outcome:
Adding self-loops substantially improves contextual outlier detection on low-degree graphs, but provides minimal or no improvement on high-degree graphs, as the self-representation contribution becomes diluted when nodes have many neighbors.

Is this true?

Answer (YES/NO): NO